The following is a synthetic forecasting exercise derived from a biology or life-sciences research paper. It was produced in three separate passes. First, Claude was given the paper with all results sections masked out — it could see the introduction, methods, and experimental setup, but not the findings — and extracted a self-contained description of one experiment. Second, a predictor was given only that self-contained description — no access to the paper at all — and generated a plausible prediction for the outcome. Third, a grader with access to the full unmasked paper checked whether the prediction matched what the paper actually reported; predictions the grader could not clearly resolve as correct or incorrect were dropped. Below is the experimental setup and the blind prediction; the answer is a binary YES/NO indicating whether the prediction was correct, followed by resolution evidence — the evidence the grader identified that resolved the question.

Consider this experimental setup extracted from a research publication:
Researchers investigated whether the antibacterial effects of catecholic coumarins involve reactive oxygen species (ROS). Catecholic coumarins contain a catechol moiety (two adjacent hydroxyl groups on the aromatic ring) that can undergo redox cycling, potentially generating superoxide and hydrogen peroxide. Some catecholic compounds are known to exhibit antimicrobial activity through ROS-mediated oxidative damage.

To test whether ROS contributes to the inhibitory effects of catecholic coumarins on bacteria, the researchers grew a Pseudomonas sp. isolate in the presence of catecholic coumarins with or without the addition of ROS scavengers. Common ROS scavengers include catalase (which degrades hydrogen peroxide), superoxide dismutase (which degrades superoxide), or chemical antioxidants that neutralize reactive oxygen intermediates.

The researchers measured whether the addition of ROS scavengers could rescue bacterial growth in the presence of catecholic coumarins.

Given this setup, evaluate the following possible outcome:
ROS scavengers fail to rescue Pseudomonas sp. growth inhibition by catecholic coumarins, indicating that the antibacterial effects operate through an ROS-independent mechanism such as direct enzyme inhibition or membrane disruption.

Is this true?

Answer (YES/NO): NO